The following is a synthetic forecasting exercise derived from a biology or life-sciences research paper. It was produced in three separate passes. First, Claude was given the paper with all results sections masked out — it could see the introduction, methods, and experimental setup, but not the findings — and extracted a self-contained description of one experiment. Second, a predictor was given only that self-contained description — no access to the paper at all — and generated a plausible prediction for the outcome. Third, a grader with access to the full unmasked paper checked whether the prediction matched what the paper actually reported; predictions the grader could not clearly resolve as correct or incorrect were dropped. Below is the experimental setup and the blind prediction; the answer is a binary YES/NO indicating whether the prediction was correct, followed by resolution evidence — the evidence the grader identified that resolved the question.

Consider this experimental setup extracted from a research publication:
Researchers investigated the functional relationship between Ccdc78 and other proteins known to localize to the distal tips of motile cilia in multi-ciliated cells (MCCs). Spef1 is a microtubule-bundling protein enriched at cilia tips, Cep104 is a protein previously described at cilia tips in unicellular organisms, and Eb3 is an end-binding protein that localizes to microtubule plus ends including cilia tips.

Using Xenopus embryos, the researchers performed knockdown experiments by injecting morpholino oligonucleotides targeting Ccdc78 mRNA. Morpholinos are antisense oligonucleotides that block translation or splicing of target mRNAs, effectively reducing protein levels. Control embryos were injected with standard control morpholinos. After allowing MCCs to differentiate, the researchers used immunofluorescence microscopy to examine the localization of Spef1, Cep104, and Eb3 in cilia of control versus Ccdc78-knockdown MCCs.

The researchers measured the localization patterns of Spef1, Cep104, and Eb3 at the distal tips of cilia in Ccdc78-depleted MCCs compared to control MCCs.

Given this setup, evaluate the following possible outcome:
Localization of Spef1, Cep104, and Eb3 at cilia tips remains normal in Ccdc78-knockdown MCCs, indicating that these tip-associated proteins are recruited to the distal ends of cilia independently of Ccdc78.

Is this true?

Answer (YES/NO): NO